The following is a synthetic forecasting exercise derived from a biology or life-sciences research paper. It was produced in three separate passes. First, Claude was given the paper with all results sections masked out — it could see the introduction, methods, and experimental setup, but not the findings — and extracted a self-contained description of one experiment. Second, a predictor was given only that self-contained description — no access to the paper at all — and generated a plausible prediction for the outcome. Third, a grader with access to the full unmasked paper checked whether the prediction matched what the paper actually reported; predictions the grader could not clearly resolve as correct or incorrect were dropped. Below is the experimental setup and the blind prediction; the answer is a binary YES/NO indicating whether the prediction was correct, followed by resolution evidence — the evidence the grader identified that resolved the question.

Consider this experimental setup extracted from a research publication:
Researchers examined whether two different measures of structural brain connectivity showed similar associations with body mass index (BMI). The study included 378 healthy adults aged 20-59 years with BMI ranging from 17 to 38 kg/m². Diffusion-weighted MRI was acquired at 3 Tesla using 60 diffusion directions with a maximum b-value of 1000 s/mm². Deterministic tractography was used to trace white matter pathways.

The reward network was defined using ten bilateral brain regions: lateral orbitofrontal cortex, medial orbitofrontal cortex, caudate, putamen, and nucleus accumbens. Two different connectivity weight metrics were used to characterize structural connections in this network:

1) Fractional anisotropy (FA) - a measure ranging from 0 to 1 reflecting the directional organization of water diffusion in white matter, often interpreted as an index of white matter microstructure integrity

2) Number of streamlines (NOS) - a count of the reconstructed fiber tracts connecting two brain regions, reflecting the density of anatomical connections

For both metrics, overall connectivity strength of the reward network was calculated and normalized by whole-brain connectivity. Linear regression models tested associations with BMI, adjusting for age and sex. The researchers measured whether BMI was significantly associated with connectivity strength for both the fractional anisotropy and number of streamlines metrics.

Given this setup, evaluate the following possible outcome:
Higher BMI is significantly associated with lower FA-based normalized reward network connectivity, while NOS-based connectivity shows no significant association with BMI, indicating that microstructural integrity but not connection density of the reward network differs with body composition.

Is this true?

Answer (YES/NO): NO